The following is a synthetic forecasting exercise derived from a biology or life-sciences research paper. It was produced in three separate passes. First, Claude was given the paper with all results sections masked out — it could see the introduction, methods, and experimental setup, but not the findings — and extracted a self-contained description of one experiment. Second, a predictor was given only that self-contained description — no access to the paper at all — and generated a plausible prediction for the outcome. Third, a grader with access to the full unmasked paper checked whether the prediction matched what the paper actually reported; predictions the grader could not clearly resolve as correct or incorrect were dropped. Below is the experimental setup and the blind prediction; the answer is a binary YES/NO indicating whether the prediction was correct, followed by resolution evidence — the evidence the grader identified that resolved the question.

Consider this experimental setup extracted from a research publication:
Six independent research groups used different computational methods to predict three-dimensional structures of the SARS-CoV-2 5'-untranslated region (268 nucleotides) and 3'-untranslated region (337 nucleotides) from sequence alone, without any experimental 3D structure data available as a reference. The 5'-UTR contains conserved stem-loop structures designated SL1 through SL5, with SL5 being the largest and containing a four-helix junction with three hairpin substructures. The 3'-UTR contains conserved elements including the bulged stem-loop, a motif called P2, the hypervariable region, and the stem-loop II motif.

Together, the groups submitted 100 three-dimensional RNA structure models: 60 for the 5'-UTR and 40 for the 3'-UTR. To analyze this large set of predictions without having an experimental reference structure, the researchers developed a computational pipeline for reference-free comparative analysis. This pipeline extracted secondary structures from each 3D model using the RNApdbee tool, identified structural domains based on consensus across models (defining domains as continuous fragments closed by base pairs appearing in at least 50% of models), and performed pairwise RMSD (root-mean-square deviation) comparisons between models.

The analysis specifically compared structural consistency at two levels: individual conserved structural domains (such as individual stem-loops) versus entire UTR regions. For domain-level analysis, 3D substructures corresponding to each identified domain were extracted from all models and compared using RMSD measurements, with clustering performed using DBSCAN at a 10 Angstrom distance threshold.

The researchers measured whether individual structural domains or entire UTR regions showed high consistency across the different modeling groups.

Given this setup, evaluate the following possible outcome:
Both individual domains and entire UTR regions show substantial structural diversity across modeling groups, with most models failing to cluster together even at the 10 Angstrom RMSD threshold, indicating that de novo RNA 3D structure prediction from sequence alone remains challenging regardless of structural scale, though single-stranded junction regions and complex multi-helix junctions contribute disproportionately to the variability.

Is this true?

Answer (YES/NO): NO